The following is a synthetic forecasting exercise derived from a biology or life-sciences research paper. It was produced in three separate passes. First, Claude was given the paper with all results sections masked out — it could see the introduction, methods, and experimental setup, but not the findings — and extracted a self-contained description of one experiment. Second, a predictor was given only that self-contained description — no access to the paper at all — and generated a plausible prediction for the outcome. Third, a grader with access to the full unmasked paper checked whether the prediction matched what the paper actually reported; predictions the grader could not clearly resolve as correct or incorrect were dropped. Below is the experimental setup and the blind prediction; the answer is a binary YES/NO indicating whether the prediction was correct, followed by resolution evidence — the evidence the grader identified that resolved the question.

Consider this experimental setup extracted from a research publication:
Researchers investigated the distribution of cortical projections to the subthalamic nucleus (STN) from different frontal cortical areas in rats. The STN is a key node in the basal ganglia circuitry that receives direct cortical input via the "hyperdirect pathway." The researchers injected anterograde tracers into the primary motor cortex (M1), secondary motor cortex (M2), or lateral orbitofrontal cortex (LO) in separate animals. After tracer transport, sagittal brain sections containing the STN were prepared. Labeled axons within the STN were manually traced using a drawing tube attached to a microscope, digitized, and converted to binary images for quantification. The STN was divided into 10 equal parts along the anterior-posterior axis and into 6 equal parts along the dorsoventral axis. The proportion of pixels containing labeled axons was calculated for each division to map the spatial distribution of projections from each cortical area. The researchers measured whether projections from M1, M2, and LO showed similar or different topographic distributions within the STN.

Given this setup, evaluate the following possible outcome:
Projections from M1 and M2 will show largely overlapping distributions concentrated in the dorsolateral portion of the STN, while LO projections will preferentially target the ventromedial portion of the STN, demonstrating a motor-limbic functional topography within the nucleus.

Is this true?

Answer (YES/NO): NO